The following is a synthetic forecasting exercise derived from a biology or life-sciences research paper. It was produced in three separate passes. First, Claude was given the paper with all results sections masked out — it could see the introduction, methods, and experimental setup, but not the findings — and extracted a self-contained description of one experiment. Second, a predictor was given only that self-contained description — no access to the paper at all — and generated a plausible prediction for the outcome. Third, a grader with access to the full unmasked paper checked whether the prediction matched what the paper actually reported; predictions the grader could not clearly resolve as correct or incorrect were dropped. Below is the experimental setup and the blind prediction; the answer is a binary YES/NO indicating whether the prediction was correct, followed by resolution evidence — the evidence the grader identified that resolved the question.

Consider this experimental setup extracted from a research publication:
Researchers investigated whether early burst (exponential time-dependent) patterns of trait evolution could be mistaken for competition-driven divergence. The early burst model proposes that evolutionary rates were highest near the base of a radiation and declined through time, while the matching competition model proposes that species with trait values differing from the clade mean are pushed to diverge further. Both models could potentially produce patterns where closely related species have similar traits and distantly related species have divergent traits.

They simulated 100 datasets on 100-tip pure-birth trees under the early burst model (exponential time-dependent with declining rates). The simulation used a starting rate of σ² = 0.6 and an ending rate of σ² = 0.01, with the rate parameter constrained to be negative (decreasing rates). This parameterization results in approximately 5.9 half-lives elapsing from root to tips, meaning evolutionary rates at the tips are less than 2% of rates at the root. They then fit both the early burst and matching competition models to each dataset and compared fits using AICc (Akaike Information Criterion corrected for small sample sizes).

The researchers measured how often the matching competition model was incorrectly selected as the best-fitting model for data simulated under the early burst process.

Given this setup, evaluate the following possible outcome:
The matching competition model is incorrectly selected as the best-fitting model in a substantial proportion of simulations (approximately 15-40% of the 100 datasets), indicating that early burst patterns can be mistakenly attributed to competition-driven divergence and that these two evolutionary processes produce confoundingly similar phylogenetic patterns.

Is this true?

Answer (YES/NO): NO